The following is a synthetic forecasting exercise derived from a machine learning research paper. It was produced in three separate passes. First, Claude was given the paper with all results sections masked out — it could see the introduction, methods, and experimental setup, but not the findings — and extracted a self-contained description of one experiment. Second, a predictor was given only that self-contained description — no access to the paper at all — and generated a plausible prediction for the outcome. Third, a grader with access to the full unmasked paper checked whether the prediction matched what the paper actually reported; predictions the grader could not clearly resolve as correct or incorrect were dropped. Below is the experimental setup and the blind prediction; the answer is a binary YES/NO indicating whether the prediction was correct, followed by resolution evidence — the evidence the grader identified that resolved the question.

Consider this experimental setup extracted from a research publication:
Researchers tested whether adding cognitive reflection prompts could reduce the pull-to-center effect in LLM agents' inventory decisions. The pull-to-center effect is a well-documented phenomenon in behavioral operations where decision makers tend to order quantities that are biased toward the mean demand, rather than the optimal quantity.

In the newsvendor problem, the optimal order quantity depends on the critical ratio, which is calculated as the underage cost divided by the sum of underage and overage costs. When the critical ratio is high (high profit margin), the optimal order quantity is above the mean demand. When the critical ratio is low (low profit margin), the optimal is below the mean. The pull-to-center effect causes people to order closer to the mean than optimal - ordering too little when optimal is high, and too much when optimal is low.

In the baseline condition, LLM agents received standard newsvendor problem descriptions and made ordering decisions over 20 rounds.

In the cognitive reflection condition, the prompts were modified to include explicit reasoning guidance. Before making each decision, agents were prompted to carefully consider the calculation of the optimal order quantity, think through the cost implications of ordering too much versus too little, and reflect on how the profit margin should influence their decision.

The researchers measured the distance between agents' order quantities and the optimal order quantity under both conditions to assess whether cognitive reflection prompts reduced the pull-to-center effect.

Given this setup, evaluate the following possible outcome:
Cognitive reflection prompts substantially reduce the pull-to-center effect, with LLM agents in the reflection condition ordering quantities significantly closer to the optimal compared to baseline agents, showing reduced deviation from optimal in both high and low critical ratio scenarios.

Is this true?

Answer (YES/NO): YES